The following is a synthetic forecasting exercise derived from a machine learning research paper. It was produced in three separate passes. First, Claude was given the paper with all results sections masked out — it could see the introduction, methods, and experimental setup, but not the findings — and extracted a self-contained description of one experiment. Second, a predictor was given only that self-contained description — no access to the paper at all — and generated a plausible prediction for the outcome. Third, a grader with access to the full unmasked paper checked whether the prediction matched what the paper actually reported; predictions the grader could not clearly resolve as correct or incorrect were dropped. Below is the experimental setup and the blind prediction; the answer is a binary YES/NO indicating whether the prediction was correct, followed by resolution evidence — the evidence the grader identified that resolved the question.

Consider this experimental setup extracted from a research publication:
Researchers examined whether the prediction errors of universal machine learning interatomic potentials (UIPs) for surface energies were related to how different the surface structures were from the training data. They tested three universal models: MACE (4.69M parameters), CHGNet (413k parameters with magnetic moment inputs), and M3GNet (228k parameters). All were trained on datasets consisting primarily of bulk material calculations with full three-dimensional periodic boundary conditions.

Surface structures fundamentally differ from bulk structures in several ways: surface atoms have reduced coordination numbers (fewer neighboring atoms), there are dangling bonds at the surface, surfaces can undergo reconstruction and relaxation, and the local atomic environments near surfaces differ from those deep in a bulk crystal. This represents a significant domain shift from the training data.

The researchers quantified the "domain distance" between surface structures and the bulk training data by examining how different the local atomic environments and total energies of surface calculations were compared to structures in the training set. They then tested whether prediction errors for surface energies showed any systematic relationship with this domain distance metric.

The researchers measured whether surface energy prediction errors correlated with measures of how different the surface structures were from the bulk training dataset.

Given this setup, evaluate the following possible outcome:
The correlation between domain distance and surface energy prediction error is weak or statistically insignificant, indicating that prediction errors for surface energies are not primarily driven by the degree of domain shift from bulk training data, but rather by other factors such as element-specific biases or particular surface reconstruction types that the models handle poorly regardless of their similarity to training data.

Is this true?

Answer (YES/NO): NO